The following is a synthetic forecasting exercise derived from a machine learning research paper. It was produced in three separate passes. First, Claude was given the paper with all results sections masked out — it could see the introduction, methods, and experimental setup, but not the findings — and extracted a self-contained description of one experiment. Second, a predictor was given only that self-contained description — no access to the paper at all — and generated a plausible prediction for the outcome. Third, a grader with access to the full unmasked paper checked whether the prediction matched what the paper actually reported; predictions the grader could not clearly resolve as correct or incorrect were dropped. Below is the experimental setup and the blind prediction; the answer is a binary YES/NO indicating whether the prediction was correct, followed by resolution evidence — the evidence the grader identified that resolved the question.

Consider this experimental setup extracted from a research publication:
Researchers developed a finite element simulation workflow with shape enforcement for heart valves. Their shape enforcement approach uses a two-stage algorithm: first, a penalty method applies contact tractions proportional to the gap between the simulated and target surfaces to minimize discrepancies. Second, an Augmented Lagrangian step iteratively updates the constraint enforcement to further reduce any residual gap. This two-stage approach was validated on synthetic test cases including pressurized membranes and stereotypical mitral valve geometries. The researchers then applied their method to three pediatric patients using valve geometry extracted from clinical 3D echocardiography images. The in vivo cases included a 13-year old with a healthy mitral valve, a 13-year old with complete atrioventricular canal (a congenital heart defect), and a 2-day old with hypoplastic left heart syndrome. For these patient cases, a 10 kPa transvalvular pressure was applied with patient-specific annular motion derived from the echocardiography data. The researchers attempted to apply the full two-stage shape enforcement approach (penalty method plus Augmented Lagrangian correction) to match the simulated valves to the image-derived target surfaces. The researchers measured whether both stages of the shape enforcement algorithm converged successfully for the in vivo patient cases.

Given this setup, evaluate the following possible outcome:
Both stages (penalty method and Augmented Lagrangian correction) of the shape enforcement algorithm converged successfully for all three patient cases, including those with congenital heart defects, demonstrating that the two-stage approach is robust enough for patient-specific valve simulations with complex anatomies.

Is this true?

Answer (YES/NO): NO